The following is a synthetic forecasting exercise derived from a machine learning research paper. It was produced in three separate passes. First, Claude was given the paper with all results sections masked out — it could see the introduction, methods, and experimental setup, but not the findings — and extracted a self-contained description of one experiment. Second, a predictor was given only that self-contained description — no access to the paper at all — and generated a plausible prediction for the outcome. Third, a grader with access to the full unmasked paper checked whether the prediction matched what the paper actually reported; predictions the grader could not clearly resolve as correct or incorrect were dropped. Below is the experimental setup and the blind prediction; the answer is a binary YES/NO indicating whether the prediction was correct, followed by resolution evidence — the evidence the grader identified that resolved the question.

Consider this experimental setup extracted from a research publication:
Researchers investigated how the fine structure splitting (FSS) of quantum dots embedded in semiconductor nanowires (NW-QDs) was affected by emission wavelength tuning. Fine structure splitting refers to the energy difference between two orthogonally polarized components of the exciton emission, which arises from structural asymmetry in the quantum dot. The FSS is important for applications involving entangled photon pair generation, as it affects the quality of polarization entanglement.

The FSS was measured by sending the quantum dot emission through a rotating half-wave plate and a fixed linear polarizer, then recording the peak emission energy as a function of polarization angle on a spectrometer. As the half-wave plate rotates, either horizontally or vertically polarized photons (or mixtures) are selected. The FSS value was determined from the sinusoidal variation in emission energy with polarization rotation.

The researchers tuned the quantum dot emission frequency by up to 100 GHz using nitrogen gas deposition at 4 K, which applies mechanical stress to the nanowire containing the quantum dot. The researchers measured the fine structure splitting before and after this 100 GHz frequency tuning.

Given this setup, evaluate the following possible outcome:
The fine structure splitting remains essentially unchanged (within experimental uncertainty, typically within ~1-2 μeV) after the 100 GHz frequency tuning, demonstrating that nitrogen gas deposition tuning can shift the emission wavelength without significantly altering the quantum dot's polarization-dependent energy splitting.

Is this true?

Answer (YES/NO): YES